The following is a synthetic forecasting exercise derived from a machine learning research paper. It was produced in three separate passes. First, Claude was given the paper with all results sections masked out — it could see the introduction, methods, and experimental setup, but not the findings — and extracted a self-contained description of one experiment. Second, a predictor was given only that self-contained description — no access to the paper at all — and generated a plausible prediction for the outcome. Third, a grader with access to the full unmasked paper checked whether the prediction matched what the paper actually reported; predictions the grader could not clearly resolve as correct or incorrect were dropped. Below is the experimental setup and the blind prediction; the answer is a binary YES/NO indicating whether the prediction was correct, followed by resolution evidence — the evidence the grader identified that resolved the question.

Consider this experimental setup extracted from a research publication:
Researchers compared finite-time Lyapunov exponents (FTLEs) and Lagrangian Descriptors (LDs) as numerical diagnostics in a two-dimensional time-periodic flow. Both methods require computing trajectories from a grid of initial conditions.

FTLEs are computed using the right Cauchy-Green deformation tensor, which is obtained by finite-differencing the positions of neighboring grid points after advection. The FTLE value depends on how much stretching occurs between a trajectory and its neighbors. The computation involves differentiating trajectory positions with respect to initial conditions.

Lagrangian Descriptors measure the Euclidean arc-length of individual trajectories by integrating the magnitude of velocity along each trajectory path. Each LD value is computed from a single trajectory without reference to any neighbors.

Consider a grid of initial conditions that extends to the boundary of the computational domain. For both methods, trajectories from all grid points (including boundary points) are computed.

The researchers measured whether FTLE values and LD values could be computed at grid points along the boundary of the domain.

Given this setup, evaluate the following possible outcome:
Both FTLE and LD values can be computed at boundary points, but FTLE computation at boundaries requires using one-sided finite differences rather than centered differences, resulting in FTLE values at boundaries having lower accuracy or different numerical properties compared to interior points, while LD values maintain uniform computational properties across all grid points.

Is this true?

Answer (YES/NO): NO